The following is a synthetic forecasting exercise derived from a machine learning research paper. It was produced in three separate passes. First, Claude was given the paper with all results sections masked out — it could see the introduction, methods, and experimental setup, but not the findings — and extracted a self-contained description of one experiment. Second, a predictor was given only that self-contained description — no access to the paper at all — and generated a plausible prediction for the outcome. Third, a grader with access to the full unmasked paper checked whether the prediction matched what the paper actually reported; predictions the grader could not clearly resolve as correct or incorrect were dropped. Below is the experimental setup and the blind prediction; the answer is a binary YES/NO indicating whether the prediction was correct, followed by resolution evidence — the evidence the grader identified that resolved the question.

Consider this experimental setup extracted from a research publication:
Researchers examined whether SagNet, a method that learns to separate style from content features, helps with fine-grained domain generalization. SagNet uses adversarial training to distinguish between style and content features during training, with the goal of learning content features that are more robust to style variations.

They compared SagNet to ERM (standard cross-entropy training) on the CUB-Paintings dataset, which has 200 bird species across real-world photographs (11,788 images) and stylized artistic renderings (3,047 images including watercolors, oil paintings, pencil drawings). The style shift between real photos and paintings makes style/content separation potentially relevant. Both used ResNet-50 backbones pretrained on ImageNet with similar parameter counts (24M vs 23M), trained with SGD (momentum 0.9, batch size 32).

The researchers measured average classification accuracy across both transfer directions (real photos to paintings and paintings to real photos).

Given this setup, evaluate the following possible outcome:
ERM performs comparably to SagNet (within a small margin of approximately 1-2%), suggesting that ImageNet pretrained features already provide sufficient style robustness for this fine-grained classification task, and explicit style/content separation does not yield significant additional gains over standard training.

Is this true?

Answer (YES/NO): YES